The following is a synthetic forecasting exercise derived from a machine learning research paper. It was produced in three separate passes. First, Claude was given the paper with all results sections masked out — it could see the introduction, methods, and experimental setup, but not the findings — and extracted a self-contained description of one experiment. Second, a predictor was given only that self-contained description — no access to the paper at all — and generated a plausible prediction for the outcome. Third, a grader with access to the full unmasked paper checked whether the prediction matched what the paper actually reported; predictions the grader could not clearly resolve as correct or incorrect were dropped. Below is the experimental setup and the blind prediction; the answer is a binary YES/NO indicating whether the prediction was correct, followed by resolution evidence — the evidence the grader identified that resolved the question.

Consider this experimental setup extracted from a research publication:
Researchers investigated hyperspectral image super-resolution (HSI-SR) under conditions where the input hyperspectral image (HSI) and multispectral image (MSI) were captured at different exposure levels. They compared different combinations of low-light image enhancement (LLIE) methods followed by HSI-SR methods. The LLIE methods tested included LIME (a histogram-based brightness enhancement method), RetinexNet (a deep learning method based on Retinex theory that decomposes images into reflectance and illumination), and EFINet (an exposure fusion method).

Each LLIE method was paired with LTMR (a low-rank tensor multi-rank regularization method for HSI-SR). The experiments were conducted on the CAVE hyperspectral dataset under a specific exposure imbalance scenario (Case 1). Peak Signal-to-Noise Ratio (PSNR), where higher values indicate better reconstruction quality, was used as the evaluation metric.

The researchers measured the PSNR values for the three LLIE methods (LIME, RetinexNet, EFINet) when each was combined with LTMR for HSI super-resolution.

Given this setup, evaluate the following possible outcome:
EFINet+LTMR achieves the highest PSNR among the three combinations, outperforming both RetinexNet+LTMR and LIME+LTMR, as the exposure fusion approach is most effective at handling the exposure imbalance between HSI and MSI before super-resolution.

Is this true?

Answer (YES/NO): YES